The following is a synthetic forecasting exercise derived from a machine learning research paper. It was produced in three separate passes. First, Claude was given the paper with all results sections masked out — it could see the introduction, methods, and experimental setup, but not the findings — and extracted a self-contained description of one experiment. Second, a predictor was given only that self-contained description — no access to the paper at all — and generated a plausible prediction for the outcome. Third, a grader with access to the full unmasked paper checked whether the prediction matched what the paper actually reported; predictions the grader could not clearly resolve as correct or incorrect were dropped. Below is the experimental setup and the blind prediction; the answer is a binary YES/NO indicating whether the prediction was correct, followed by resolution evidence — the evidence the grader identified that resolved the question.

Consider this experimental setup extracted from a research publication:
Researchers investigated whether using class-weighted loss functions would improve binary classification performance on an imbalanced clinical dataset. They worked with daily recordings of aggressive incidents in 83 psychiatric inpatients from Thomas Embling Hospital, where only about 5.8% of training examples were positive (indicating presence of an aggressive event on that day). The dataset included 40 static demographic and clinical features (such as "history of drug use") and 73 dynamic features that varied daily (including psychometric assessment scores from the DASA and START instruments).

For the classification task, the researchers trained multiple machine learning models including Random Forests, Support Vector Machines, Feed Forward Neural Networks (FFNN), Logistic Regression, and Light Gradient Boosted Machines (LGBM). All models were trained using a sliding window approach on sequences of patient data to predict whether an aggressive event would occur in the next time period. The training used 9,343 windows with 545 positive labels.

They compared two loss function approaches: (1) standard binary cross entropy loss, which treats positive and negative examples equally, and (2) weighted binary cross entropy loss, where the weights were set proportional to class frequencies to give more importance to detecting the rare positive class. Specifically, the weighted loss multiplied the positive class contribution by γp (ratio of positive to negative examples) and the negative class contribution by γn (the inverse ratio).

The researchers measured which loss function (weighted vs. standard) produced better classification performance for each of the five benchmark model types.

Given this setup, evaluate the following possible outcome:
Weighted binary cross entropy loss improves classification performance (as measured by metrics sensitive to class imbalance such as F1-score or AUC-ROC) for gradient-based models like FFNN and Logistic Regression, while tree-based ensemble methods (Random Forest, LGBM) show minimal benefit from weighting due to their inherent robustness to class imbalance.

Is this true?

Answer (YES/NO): NO